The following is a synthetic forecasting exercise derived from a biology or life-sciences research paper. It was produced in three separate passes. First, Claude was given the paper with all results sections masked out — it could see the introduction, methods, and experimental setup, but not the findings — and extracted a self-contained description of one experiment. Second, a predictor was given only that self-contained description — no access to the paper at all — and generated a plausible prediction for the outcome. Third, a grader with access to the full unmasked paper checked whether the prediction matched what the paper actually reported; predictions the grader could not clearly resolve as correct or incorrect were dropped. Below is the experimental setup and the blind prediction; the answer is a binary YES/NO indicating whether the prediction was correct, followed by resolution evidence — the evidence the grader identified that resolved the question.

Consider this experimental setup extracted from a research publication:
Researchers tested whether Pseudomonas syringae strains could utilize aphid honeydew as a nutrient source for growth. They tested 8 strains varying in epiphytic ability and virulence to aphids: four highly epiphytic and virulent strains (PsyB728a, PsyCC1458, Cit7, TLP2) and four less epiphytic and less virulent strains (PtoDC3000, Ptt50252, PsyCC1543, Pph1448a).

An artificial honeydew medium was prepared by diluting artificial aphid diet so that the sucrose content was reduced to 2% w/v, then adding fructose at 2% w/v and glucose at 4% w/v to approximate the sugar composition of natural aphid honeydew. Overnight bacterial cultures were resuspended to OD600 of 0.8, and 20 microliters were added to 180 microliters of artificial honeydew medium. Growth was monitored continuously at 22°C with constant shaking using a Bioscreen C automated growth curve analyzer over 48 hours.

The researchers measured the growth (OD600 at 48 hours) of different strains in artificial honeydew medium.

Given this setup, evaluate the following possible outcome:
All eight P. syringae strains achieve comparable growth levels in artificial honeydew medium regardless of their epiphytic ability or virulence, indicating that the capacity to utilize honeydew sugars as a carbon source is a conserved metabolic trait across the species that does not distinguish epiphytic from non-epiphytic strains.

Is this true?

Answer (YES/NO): NO